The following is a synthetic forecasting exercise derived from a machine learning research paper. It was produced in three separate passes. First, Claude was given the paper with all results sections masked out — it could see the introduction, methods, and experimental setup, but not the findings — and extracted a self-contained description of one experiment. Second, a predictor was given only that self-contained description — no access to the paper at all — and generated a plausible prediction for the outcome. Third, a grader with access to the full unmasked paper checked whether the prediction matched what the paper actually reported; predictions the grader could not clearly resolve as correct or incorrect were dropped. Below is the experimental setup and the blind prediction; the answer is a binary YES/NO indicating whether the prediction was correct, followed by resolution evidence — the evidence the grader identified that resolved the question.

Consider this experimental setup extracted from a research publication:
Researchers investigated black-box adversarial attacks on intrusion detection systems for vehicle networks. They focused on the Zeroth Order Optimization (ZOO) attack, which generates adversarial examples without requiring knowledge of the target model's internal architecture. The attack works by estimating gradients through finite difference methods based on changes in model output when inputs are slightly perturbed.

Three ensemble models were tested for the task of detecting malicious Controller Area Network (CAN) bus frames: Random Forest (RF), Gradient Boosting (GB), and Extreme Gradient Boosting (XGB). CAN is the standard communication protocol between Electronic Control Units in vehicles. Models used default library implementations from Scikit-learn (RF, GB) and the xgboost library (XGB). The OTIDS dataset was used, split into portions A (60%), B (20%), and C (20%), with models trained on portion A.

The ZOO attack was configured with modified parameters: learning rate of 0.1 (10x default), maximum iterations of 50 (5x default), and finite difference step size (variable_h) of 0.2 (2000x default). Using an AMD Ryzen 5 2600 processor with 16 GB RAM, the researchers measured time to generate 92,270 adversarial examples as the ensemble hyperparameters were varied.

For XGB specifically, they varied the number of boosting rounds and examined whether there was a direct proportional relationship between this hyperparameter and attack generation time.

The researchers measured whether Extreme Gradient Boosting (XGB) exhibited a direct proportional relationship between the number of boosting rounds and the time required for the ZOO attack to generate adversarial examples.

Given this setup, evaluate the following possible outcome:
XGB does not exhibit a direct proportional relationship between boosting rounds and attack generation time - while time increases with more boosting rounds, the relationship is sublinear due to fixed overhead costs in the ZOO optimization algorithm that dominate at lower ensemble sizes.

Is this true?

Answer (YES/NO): NO